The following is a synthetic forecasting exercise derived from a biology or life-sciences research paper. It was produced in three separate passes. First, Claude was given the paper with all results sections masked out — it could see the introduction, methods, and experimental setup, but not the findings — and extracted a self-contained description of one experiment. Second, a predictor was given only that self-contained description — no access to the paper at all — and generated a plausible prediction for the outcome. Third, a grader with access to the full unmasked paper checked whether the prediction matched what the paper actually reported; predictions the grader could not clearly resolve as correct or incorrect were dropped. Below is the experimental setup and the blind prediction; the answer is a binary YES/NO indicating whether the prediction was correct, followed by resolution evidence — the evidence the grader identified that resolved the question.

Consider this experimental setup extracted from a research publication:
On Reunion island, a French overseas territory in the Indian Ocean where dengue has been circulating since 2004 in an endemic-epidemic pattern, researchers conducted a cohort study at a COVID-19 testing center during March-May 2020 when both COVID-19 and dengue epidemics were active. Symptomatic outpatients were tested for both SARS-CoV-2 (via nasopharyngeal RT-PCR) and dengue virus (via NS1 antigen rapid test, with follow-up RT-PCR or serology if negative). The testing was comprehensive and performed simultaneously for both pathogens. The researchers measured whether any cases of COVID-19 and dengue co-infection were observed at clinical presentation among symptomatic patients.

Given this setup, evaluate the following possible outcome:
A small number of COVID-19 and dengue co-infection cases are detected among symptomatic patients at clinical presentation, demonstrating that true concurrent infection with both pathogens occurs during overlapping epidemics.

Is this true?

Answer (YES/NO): NO